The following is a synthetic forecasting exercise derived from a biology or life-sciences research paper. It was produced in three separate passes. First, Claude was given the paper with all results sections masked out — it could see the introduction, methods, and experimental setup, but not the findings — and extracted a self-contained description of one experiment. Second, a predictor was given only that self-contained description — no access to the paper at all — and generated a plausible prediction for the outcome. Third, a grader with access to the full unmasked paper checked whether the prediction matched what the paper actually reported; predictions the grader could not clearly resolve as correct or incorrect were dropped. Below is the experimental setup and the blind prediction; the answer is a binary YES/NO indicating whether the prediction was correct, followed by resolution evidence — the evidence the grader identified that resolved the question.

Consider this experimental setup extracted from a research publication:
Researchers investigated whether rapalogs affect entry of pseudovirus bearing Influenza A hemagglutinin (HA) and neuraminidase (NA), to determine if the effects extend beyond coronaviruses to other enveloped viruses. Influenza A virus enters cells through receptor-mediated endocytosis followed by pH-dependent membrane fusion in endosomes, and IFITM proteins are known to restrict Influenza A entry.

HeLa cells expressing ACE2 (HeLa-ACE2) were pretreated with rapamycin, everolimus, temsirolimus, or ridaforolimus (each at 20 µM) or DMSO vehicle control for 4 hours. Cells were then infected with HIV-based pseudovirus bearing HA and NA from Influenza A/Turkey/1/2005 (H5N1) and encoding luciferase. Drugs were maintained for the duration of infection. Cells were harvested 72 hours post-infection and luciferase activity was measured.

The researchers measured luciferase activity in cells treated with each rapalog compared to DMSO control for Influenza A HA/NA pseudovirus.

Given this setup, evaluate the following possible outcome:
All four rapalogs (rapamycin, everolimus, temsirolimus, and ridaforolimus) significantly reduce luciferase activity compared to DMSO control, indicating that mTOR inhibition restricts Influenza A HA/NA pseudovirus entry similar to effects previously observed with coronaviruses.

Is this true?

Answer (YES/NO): NO